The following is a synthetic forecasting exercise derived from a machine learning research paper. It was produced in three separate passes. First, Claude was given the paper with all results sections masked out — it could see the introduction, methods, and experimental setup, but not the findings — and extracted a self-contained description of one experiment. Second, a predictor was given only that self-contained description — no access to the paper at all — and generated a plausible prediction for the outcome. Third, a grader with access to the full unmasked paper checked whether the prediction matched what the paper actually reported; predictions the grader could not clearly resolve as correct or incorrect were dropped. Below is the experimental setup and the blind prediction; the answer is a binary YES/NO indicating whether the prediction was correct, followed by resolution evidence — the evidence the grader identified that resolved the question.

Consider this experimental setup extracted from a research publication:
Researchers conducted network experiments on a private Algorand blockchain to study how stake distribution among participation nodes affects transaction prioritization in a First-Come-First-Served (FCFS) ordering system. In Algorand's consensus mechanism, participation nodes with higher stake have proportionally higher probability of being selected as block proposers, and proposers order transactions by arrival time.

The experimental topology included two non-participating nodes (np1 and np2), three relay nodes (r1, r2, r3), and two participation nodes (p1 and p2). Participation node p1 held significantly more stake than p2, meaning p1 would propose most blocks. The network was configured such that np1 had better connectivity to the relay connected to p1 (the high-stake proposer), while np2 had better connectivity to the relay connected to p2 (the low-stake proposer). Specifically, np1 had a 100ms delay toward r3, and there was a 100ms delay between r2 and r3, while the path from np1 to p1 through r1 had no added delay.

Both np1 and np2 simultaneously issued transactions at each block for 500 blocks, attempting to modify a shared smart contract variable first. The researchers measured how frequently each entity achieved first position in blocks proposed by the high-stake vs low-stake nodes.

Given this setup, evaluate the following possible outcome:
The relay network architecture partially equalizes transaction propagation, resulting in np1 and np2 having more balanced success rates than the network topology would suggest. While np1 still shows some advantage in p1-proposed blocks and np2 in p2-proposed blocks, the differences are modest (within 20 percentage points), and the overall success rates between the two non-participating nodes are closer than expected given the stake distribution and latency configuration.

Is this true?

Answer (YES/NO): NO